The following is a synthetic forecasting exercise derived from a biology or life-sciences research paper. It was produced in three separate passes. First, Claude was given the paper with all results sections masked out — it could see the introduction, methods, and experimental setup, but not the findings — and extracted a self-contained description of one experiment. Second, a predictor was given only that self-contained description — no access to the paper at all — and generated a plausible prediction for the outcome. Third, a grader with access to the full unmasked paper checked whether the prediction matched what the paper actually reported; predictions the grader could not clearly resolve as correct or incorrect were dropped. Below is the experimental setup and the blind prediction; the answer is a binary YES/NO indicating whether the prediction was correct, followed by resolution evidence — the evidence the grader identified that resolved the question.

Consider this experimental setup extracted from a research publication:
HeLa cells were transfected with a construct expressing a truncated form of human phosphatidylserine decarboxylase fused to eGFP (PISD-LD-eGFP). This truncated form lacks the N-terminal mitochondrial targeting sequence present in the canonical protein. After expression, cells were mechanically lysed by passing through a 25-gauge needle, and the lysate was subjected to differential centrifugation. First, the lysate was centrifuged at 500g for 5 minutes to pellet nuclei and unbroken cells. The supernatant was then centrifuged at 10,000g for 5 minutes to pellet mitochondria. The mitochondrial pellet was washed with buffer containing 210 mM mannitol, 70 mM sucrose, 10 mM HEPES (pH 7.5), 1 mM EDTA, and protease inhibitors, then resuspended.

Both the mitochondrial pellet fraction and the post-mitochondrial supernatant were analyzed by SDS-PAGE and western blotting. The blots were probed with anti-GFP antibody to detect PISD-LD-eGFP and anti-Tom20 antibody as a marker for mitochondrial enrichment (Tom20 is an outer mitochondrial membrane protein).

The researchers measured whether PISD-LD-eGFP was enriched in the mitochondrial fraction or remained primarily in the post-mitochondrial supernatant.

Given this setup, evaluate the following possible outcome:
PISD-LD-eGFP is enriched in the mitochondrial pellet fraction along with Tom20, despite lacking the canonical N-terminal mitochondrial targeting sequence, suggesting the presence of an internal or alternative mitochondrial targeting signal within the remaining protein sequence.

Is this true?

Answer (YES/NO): NO